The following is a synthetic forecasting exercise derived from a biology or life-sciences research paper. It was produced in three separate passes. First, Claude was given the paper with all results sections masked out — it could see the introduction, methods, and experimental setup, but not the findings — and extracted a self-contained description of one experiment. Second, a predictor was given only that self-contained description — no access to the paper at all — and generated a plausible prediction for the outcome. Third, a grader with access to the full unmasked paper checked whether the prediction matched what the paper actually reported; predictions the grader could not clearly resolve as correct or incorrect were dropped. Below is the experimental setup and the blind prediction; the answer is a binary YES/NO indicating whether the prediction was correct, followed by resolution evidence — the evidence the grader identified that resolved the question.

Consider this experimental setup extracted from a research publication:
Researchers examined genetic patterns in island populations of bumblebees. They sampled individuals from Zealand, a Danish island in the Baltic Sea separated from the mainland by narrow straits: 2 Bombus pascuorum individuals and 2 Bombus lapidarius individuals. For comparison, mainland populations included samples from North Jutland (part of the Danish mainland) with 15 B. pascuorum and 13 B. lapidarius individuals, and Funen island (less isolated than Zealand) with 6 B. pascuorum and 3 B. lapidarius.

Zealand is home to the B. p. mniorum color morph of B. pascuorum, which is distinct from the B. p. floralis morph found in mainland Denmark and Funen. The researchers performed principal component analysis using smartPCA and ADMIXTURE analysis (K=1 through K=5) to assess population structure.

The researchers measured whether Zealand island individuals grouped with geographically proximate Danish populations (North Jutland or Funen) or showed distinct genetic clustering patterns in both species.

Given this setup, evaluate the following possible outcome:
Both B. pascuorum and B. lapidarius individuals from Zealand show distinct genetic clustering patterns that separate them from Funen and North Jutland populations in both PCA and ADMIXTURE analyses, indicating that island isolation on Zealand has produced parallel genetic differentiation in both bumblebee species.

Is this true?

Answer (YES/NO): NO